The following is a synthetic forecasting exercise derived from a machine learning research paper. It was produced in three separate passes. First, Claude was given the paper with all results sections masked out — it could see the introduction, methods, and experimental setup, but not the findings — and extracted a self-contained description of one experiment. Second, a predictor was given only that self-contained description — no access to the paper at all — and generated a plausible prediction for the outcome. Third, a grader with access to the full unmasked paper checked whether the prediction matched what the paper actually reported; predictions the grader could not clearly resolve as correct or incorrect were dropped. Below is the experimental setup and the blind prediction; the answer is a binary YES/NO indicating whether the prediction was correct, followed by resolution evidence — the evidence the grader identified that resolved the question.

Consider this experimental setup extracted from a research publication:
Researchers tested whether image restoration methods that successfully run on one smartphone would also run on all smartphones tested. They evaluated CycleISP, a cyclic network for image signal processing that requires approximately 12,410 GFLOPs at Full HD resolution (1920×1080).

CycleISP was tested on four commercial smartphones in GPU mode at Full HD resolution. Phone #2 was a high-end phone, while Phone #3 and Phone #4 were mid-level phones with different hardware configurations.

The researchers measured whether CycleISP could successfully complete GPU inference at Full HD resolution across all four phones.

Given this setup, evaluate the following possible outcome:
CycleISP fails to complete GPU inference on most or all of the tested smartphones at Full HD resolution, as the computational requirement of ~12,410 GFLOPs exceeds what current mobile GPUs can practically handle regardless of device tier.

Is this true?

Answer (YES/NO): NO